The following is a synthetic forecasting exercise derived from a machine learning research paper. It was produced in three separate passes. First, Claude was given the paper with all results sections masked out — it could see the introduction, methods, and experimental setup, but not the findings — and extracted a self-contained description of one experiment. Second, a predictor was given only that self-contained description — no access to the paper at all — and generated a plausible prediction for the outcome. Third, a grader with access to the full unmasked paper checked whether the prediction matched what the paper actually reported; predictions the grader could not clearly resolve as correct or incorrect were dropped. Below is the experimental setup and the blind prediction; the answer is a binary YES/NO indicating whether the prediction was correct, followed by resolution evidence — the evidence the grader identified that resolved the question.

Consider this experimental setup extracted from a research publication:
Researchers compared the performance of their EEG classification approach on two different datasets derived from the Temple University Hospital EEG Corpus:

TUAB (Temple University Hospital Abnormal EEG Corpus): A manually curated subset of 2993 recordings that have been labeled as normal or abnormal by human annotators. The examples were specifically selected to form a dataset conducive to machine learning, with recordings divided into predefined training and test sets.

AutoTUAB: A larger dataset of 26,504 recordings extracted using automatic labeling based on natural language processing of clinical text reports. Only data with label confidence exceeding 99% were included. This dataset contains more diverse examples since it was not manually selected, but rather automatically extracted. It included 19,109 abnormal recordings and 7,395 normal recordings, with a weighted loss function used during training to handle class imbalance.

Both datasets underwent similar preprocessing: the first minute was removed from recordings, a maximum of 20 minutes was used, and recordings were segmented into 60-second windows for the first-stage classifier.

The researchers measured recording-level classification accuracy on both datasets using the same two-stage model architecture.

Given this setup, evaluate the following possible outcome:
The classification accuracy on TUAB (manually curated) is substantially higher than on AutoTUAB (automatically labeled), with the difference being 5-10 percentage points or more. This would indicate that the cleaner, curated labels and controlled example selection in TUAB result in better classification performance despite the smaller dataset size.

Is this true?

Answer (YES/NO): YES